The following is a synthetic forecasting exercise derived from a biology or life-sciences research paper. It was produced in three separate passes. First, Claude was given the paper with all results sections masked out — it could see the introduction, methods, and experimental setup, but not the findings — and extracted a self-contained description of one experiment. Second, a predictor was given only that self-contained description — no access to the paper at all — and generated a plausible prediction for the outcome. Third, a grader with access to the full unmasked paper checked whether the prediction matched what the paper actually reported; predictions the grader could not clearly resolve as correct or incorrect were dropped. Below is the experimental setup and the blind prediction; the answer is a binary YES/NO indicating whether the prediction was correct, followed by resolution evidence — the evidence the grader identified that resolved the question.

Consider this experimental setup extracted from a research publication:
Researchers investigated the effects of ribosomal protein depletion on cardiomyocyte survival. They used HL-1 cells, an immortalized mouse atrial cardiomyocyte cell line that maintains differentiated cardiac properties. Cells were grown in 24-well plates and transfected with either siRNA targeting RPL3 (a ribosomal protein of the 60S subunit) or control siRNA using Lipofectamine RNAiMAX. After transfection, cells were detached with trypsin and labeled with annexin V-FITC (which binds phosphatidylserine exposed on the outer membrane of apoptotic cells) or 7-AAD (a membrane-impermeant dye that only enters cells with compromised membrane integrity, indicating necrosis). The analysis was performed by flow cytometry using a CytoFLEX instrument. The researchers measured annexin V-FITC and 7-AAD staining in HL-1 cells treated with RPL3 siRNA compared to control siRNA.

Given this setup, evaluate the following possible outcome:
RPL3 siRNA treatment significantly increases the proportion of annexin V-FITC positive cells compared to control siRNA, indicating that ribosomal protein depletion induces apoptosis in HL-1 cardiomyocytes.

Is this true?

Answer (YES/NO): NO